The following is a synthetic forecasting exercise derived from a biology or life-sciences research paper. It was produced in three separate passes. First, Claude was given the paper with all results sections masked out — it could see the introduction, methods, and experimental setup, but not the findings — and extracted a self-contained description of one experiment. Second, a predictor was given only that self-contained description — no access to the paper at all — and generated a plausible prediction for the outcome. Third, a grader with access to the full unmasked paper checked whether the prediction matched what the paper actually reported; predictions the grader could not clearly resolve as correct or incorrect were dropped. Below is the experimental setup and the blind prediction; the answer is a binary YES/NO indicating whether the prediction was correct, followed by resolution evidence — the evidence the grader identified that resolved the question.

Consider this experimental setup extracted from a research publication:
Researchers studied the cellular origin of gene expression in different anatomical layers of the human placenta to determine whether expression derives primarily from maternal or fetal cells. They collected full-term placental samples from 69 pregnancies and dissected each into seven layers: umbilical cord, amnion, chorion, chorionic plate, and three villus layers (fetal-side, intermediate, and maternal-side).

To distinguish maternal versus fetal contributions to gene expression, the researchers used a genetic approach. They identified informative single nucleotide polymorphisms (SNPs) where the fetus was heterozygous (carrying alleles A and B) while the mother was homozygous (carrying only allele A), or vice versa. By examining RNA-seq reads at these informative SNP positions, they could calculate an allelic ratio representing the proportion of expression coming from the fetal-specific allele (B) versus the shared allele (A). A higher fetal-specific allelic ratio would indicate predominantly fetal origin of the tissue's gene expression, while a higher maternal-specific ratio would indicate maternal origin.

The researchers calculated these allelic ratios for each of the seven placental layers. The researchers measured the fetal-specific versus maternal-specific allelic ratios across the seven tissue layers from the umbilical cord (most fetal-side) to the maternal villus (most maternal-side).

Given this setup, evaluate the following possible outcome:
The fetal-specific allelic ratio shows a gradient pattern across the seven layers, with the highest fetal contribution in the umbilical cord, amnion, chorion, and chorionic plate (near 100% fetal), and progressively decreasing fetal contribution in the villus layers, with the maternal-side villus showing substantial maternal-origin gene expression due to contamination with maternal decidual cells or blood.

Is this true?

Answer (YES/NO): NO